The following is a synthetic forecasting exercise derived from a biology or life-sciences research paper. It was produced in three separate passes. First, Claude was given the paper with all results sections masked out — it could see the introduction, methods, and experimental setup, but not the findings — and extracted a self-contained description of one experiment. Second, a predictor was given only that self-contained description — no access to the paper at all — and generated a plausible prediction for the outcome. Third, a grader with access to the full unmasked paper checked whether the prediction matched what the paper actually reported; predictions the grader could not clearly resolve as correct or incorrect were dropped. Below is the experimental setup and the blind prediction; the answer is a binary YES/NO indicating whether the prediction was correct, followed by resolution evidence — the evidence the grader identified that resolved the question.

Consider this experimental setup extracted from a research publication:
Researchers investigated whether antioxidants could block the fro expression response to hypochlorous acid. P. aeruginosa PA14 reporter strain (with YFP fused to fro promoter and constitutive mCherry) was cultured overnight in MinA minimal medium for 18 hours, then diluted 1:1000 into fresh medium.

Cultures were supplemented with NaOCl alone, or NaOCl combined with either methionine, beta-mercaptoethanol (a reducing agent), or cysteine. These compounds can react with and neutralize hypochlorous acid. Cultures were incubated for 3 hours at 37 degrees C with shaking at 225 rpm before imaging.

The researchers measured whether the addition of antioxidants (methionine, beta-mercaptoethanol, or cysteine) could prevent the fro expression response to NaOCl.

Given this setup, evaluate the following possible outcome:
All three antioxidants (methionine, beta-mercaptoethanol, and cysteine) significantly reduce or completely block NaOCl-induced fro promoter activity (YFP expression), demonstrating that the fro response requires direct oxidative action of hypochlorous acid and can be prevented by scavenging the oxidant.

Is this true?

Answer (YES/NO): YES